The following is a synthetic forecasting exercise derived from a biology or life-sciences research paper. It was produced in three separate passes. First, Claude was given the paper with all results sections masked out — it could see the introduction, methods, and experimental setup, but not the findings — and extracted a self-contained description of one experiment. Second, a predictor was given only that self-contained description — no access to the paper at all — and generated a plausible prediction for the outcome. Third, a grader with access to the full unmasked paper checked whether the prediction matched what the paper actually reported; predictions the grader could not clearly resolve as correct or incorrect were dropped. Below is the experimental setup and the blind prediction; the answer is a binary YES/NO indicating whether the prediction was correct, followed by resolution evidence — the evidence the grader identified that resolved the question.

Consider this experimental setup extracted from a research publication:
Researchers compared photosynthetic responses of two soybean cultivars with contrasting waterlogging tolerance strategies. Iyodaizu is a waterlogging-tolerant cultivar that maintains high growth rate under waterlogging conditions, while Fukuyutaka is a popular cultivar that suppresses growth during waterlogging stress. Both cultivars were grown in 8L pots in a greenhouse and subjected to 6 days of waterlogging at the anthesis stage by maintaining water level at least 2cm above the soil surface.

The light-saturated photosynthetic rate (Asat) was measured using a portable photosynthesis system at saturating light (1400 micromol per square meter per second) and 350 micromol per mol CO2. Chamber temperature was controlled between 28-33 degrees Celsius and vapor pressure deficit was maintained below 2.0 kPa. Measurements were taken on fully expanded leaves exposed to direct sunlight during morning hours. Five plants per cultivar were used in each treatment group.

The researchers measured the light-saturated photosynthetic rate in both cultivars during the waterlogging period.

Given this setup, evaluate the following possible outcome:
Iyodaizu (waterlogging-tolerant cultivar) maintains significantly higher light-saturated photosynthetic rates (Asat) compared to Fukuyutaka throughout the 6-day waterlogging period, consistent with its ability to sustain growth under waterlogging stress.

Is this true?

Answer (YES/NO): NO